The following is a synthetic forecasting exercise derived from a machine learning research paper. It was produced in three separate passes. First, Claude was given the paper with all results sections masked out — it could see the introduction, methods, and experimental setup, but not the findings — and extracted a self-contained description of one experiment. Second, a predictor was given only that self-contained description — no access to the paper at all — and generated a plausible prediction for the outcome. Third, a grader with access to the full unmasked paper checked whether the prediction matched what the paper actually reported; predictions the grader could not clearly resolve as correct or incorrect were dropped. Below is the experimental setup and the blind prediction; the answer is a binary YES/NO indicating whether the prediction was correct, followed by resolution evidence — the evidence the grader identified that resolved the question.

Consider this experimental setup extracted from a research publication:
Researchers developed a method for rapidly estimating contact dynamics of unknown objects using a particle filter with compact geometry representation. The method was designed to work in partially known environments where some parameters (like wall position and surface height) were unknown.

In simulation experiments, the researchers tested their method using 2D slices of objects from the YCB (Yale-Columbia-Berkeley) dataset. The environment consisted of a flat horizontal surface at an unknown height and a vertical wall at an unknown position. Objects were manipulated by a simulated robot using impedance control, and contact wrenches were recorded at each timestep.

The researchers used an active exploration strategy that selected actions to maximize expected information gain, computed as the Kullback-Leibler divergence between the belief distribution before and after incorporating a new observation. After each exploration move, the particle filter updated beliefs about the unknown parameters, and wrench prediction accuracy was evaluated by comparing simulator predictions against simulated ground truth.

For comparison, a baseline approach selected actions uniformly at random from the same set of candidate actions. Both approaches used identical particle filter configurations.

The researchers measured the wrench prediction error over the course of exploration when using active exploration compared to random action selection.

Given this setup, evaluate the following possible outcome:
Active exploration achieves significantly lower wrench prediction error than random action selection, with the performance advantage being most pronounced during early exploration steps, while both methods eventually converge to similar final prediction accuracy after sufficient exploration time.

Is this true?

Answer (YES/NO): NO